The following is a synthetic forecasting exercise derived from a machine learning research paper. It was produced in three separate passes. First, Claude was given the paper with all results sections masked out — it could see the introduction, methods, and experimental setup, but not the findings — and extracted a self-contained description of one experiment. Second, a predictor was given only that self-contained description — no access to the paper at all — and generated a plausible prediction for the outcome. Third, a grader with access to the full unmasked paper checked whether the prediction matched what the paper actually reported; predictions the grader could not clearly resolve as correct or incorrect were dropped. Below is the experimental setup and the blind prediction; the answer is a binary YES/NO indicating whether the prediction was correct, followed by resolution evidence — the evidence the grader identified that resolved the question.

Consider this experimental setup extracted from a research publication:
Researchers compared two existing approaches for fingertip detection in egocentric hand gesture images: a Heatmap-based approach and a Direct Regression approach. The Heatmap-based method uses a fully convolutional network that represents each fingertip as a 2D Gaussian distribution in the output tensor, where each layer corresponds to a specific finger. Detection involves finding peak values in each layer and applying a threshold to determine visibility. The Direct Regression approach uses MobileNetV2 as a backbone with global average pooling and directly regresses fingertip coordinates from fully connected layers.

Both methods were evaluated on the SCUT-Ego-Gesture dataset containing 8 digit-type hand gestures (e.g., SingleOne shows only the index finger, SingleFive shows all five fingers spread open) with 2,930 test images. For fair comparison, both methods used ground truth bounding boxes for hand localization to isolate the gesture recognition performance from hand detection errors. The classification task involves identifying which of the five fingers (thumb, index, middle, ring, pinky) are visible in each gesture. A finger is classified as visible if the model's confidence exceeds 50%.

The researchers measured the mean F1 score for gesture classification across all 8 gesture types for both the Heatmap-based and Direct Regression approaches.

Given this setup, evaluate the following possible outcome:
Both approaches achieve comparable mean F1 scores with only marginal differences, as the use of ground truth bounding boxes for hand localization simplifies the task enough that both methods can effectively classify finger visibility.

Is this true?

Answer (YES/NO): NO